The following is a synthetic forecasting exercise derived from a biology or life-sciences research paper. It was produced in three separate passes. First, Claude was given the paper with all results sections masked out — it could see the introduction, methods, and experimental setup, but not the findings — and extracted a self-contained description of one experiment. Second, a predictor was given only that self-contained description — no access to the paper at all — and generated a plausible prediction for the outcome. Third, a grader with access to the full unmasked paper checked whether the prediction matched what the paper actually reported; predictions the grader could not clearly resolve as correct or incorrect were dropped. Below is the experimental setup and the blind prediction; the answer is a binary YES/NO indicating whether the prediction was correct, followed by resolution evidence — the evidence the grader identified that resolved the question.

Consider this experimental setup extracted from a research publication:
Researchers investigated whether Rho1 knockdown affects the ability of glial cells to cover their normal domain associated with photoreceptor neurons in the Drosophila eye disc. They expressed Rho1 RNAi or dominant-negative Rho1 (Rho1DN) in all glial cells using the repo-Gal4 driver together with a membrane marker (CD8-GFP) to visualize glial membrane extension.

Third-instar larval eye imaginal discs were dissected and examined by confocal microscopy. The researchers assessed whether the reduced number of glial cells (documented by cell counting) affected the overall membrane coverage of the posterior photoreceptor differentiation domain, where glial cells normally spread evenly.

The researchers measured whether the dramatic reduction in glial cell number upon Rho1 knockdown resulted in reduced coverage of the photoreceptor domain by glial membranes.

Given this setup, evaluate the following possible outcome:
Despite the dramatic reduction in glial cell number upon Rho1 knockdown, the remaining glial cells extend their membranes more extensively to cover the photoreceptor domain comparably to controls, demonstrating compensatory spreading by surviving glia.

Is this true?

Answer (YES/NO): YES